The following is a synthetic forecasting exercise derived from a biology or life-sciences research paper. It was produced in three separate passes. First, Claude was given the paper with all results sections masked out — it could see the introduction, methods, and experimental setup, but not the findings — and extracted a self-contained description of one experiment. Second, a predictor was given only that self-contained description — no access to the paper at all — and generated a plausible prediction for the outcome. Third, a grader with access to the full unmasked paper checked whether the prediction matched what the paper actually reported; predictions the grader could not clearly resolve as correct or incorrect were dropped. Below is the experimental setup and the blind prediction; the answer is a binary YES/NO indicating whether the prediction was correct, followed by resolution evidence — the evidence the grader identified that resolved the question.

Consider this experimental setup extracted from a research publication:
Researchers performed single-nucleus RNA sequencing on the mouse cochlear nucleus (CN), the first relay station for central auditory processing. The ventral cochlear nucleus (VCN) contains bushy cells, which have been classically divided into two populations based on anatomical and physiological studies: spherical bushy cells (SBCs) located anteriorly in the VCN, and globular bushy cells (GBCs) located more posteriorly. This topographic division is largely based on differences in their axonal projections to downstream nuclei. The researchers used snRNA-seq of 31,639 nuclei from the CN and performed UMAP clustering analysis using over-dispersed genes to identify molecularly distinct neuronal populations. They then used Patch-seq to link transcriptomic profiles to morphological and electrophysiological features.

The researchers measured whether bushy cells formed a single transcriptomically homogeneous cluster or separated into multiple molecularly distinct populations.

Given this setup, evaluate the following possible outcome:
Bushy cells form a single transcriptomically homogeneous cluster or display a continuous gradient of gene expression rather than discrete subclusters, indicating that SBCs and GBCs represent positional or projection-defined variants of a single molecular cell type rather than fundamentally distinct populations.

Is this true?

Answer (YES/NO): NO